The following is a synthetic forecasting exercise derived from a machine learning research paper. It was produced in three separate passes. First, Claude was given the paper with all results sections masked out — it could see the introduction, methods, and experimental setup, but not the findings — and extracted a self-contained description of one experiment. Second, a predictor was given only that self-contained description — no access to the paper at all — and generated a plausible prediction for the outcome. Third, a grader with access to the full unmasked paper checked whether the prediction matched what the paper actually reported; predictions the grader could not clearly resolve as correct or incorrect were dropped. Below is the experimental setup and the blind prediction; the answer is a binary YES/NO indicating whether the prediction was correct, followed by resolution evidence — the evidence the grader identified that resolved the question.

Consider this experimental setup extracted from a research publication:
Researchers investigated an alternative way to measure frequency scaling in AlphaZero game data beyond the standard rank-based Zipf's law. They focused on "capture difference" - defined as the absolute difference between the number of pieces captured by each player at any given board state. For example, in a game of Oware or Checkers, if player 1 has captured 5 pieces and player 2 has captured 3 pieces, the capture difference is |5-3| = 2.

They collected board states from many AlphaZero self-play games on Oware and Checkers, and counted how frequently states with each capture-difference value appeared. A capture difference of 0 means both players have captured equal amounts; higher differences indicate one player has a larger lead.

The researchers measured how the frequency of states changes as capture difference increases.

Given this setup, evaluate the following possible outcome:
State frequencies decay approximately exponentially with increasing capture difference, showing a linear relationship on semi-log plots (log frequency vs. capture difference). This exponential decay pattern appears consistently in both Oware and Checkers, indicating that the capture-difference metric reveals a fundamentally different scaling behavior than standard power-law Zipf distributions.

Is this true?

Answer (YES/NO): YES